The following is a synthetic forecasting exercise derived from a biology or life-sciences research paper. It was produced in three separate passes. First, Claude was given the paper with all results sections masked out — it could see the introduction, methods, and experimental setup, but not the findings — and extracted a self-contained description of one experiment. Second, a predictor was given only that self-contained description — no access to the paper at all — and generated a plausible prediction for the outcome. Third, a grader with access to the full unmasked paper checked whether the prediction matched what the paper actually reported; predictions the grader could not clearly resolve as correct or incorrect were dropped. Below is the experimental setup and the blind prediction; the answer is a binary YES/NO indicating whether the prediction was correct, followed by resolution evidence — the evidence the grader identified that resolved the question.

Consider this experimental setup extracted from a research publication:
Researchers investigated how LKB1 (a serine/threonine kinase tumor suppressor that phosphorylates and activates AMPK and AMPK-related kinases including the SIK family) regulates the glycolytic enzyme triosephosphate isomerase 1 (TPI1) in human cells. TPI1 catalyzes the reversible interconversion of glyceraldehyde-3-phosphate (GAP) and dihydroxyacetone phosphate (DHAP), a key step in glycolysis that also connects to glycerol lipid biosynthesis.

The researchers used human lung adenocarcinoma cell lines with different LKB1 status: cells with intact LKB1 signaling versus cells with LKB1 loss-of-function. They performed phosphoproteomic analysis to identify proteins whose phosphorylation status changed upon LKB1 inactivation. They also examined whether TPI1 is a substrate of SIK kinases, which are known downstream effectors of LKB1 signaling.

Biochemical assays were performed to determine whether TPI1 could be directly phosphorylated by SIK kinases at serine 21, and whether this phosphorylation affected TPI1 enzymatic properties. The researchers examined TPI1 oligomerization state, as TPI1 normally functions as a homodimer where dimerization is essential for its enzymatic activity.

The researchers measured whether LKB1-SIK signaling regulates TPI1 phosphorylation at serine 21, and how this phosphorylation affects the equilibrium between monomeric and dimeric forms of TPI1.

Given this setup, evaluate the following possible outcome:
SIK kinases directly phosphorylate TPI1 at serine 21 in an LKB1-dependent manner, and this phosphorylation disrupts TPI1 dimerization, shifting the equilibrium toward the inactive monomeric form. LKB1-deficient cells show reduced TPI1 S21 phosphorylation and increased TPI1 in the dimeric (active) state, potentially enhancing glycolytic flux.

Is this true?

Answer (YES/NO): NO